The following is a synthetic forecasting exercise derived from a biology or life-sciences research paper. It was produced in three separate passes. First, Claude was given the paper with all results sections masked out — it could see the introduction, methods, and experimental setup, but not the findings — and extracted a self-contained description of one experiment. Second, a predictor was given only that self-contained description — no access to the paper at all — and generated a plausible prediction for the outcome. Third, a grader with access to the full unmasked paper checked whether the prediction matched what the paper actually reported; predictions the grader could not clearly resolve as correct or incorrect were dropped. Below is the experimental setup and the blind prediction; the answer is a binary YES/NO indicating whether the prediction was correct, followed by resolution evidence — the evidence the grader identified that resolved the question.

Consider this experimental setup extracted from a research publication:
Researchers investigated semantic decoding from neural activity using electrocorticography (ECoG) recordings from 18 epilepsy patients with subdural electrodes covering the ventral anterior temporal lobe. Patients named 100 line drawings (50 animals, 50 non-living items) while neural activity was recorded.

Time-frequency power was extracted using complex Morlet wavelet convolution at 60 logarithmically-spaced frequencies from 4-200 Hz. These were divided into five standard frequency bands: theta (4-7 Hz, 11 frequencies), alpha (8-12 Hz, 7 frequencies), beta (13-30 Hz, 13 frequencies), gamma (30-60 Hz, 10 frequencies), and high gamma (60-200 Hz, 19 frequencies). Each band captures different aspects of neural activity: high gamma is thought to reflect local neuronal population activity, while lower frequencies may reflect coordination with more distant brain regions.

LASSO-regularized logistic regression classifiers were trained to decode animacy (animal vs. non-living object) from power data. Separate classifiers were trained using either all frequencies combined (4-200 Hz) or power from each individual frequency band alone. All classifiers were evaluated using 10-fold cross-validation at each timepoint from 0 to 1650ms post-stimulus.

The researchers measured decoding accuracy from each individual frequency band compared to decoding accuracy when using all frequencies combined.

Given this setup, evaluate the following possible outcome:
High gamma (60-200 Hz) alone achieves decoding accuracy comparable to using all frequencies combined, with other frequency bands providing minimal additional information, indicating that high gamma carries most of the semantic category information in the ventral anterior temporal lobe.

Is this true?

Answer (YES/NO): NO